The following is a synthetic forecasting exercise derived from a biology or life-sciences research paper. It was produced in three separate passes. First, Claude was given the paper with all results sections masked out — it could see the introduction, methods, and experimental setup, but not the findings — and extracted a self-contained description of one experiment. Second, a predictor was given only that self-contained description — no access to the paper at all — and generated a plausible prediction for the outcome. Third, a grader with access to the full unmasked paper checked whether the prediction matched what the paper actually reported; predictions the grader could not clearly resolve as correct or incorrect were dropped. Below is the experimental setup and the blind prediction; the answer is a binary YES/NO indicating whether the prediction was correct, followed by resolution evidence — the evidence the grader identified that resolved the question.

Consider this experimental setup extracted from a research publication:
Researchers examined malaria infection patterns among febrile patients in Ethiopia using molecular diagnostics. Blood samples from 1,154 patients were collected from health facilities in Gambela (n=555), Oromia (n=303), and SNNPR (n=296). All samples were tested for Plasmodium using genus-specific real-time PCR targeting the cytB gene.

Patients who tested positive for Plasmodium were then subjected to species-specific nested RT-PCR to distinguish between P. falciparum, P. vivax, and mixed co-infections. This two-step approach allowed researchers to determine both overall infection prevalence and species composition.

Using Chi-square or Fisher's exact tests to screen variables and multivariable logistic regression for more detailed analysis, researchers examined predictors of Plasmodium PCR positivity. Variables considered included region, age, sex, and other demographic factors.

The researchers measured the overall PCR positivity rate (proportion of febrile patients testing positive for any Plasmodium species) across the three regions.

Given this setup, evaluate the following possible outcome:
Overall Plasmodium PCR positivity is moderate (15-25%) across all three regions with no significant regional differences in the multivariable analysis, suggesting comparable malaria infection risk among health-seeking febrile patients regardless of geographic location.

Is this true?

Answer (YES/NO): NO